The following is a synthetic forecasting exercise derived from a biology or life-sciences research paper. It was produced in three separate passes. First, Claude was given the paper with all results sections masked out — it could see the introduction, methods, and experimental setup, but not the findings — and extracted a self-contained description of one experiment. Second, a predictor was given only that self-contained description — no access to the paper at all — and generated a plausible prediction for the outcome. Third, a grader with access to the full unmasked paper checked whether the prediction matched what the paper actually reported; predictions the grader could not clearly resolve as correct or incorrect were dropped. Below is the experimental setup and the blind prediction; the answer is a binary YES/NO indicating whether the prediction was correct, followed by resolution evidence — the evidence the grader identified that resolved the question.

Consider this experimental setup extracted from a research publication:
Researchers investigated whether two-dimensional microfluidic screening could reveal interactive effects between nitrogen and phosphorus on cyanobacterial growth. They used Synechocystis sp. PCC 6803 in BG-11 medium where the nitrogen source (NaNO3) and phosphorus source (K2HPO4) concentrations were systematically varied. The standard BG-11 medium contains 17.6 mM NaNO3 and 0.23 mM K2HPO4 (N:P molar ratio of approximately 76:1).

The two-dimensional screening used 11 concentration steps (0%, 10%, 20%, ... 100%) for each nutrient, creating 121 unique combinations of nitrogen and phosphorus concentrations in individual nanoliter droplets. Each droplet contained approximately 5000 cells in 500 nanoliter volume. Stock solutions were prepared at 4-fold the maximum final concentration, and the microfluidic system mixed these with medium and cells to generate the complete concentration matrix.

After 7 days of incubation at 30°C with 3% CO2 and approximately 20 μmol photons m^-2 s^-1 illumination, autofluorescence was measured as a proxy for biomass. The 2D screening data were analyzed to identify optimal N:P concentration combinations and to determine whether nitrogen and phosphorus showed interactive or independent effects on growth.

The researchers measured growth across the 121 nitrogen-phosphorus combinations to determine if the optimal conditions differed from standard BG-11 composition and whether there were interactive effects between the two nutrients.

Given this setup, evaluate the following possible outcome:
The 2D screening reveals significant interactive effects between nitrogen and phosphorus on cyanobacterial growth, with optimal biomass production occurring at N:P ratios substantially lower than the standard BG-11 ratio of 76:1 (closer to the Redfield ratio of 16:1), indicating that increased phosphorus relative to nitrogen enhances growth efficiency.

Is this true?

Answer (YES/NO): NO